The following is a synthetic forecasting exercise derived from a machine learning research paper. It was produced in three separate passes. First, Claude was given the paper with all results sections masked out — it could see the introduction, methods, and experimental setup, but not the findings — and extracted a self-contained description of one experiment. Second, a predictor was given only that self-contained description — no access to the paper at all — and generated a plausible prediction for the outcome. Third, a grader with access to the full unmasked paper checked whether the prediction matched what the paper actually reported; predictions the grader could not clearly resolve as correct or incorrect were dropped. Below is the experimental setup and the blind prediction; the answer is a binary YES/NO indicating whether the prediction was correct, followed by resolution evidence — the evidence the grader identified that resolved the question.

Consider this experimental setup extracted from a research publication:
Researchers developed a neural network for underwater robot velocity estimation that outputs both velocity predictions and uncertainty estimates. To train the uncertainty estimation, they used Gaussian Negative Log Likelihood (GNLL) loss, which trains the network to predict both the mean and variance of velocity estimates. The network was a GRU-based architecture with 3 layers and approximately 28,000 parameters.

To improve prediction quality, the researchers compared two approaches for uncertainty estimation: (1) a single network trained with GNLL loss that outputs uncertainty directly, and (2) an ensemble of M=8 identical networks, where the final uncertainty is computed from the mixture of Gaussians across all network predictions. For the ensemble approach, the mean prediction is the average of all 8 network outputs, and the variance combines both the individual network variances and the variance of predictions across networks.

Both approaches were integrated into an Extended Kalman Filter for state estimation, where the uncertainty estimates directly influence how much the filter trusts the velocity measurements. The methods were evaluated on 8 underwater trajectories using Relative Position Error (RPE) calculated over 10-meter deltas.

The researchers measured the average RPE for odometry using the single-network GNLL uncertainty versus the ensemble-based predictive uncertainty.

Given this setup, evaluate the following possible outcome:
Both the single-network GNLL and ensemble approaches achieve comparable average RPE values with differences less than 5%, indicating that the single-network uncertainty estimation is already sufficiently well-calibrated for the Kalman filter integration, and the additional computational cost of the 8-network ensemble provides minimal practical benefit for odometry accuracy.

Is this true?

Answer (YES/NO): NO